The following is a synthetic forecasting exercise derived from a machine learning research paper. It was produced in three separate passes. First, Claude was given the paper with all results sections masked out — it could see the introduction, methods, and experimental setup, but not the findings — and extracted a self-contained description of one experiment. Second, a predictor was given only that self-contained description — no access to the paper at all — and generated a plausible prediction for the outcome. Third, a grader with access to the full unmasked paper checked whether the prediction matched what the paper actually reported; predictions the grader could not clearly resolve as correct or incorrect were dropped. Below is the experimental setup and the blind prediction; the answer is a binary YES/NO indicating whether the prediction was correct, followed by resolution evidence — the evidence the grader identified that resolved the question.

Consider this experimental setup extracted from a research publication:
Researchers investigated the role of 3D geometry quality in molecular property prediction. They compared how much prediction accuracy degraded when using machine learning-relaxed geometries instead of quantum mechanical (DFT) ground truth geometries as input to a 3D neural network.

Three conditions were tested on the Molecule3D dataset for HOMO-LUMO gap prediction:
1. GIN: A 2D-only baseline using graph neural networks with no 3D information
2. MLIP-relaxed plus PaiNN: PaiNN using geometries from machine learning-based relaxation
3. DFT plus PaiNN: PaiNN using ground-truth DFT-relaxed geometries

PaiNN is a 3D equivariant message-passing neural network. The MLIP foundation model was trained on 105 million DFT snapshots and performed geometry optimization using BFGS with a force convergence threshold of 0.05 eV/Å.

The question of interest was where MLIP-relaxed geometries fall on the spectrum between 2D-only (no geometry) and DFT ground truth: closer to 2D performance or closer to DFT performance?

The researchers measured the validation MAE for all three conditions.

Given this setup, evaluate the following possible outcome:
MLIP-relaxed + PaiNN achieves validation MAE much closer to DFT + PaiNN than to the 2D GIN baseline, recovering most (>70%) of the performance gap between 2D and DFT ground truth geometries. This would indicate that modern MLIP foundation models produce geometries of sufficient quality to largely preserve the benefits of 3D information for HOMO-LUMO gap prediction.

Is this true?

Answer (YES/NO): NO